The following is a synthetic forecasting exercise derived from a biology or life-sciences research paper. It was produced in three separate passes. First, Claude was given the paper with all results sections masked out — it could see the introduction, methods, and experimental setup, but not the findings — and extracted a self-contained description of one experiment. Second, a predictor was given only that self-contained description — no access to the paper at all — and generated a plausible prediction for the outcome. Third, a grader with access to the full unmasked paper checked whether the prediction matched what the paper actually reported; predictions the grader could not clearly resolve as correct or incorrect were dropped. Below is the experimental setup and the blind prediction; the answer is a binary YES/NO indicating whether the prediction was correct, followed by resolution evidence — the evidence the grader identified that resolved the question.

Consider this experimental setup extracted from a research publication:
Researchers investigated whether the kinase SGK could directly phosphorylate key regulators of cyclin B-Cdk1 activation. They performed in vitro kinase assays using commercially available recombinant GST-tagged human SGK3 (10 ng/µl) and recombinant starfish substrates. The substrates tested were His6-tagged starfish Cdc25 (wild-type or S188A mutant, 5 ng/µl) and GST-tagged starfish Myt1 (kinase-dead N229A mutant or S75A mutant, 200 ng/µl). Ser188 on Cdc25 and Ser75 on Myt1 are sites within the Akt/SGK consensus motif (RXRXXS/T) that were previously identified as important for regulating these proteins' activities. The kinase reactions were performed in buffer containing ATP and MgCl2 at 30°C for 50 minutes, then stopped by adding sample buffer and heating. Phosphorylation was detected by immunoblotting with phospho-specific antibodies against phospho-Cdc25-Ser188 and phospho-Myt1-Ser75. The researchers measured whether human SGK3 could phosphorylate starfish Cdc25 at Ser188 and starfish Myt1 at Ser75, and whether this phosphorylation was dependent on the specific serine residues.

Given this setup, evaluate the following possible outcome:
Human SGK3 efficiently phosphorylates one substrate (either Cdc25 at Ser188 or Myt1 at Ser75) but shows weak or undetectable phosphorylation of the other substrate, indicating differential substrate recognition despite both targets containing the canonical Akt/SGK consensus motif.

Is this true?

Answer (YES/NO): NO